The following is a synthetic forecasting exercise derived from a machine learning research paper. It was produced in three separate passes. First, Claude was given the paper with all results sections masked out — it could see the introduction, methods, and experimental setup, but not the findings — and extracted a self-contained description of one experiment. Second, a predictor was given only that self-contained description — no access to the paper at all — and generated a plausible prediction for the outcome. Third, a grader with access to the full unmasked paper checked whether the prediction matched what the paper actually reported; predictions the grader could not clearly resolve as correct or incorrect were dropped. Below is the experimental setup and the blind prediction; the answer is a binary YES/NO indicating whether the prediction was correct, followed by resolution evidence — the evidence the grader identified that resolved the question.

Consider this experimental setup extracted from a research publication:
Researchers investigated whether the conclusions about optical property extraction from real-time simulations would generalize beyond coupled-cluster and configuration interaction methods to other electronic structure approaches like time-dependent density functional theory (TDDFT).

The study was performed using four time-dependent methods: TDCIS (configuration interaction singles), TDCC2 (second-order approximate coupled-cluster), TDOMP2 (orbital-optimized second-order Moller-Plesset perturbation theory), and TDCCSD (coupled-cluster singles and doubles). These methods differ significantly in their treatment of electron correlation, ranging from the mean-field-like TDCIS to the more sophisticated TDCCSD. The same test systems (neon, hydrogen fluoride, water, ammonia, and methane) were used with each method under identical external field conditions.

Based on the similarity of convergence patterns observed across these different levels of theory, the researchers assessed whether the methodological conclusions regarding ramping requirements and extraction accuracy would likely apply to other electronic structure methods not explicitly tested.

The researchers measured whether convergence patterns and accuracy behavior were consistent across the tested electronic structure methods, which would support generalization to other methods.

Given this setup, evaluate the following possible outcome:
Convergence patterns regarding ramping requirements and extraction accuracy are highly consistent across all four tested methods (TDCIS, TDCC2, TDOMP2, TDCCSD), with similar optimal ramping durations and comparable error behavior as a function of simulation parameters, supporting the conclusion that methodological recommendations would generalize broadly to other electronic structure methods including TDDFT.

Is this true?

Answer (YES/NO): YES